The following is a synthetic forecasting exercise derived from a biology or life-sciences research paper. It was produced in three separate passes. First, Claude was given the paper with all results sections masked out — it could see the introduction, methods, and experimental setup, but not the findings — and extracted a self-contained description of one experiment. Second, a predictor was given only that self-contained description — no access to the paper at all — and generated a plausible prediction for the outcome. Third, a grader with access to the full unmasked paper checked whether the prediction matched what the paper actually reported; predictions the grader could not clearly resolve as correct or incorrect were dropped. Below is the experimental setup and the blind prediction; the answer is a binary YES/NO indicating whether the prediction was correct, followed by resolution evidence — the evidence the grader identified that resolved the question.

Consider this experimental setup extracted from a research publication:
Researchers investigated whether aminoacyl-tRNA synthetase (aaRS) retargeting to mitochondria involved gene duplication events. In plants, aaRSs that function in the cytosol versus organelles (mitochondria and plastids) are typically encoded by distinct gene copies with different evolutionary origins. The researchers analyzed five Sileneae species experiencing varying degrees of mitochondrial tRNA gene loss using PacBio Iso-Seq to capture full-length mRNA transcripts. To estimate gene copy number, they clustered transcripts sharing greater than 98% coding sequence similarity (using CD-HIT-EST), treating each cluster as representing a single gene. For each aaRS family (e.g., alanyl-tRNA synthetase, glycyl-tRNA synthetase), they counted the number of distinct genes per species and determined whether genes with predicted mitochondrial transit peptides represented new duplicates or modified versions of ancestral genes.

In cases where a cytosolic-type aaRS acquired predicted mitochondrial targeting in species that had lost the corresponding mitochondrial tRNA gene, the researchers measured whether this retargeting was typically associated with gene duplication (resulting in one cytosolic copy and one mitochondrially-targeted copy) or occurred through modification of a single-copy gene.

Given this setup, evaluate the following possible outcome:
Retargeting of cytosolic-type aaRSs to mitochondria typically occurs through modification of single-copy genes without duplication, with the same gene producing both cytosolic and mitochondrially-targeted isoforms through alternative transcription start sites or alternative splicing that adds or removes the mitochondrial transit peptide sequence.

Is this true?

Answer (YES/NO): NO